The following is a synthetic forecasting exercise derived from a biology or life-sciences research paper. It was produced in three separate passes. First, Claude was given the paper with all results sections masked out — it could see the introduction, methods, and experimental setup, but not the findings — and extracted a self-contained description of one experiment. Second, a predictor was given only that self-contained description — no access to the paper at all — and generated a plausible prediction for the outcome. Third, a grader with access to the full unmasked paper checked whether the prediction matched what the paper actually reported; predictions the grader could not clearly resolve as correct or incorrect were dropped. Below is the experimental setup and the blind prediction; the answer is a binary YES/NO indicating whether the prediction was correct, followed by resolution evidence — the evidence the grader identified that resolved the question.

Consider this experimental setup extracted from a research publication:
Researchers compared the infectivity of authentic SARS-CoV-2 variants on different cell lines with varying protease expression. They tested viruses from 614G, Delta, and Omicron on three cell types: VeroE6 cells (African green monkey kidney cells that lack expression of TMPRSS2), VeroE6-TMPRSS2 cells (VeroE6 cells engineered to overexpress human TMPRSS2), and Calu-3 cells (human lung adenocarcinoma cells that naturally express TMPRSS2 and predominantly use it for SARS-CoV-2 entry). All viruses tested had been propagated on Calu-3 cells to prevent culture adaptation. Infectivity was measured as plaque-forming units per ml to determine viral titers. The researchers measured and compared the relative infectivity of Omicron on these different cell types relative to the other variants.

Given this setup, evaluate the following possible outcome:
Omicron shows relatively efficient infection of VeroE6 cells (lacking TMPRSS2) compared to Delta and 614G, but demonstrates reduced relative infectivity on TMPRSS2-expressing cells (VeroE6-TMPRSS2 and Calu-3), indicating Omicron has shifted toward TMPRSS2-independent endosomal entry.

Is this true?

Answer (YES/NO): NO